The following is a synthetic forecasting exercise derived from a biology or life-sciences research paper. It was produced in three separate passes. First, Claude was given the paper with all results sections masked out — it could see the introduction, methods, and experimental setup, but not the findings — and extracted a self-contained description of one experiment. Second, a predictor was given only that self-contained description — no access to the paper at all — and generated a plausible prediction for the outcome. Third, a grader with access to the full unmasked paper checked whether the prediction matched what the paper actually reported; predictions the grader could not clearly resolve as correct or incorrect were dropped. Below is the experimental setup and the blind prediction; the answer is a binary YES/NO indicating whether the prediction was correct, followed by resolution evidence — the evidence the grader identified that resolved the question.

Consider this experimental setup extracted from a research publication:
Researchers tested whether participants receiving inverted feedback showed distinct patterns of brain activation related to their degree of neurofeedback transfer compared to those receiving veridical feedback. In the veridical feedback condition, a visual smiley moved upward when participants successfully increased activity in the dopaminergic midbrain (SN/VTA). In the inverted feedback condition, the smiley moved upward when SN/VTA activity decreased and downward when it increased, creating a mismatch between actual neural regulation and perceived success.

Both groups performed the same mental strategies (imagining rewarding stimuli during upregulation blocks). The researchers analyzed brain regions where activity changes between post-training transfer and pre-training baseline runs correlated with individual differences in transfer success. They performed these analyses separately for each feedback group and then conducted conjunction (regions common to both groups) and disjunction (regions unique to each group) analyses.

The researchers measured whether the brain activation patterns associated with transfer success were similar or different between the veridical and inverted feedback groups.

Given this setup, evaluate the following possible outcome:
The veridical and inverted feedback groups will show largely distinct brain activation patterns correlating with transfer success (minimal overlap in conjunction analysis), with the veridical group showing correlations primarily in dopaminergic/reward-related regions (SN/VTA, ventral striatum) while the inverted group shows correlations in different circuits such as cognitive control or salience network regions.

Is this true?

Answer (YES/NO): NO